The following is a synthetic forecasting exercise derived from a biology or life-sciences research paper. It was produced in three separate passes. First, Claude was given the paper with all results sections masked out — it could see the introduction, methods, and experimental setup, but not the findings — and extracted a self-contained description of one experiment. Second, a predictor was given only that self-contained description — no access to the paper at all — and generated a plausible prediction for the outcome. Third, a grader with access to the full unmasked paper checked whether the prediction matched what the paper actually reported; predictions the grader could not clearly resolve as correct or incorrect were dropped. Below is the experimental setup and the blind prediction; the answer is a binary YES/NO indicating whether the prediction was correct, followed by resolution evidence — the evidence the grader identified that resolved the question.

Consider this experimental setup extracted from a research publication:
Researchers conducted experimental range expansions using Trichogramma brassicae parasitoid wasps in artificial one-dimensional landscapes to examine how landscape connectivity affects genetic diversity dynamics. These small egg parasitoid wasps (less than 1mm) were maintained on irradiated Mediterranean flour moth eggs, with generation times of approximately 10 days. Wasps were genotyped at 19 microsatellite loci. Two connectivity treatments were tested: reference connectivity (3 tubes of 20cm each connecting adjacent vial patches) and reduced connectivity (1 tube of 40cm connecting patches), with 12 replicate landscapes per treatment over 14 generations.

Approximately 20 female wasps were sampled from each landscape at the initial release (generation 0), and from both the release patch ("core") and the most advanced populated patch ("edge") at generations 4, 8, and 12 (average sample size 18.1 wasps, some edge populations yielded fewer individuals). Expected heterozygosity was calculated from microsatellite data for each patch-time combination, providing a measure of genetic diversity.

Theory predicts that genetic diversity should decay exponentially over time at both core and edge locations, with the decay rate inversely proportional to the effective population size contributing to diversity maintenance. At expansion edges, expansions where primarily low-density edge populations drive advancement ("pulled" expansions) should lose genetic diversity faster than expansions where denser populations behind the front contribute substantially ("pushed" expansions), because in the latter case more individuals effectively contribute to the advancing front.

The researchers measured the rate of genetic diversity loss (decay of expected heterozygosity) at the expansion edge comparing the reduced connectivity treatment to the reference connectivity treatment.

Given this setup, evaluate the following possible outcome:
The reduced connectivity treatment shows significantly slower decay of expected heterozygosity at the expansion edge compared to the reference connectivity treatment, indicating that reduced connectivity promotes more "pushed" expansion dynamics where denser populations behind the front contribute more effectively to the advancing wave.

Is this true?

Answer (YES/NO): YES